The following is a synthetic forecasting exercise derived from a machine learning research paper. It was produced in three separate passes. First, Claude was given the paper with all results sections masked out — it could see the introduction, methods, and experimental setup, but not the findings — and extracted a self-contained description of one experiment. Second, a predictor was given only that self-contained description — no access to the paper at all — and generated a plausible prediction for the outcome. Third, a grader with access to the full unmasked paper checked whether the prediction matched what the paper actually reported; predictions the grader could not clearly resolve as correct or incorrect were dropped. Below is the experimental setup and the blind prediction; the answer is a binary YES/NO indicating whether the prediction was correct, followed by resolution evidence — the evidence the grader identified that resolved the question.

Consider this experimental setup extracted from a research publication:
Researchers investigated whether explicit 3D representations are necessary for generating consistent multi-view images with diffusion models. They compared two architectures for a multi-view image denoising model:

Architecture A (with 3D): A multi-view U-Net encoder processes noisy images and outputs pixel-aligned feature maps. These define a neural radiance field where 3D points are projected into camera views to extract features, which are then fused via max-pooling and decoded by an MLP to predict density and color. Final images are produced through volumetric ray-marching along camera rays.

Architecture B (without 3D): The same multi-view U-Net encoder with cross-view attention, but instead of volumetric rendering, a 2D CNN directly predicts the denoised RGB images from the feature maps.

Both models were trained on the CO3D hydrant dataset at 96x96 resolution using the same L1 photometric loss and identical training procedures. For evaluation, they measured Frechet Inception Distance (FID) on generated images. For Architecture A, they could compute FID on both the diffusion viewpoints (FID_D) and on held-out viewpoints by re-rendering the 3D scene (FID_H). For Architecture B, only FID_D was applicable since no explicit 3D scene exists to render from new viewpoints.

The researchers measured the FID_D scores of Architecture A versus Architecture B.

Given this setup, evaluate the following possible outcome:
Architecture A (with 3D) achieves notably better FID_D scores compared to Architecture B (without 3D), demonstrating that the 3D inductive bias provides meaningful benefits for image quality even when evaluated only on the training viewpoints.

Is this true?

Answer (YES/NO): NO